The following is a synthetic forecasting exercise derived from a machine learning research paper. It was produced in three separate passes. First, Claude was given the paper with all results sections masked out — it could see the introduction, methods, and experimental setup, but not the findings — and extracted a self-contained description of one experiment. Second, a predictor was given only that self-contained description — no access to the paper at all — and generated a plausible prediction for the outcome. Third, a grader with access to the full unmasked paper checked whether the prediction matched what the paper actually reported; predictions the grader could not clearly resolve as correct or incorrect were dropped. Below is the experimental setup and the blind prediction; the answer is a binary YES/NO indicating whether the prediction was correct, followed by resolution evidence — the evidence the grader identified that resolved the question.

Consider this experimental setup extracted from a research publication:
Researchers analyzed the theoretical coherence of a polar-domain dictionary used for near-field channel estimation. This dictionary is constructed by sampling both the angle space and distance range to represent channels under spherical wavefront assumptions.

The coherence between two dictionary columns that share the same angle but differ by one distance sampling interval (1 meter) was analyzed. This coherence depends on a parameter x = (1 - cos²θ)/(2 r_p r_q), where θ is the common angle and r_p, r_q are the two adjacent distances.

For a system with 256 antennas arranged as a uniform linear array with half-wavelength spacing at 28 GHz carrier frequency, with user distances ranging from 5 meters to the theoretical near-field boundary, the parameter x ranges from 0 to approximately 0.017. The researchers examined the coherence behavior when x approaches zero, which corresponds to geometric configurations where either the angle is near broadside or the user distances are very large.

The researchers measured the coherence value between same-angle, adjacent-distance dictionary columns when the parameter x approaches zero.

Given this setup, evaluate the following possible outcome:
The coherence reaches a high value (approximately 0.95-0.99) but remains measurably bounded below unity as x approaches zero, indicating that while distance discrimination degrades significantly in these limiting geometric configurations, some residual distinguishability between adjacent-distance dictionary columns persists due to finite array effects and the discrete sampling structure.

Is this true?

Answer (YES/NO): NO